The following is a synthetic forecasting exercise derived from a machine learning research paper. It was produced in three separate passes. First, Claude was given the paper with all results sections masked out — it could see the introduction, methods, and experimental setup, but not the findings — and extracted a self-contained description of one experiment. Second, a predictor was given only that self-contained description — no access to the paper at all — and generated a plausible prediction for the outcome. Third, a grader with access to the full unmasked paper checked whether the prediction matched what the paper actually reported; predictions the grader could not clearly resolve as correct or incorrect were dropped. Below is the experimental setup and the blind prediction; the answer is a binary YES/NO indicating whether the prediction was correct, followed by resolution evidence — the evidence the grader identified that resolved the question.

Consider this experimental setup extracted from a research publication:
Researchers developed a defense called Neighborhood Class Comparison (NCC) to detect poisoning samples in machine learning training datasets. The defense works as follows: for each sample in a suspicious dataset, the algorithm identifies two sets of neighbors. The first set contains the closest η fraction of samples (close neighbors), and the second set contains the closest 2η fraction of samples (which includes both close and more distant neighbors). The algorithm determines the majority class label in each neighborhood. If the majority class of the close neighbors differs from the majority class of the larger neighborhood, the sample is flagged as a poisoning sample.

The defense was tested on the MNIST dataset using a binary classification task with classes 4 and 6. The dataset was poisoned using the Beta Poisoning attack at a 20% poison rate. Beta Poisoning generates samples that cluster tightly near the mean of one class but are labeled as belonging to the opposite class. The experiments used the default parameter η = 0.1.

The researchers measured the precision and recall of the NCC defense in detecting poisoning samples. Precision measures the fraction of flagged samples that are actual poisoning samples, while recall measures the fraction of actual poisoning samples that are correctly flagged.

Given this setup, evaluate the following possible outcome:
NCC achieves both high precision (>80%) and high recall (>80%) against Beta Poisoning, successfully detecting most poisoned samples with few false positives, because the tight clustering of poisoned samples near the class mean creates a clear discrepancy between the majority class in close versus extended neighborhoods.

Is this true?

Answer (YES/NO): NO